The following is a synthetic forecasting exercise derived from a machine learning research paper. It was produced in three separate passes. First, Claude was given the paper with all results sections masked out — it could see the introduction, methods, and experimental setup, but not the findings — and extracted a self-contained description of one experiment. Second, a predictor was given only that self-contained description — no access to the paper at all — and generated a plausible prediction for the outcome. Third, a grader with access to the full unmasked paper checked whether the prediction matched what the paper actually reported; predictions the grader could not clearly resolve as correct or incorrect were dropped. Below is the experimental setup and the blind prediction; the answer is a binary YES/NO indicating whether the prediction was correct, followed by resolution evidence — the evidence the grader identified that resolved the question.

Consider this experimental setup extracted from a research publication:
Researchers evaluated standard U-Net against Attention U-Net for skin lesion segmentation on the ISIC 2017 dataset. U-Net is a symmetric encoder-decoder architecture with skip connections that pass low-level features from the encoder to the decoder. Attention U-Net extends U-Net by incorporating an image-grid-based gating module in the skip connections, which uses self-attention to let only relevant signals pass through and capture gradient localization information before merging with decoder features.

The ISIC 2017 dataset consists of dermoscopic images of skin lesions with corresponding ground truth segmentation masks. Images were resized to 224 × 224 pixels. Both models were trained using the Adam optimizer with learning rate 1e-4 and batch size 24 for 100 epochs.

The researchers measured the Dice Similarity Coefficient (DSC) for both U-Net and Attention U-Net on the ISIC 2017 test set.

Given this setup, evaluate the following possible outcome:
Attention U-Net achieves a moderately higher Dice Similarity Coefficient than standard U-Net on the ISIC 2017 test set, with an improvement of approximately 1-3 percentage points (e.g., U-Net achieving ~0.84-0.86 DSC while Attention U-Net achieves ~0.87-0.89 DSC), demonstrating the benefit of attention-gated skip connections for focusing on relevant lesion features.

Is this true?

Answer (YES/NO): NO